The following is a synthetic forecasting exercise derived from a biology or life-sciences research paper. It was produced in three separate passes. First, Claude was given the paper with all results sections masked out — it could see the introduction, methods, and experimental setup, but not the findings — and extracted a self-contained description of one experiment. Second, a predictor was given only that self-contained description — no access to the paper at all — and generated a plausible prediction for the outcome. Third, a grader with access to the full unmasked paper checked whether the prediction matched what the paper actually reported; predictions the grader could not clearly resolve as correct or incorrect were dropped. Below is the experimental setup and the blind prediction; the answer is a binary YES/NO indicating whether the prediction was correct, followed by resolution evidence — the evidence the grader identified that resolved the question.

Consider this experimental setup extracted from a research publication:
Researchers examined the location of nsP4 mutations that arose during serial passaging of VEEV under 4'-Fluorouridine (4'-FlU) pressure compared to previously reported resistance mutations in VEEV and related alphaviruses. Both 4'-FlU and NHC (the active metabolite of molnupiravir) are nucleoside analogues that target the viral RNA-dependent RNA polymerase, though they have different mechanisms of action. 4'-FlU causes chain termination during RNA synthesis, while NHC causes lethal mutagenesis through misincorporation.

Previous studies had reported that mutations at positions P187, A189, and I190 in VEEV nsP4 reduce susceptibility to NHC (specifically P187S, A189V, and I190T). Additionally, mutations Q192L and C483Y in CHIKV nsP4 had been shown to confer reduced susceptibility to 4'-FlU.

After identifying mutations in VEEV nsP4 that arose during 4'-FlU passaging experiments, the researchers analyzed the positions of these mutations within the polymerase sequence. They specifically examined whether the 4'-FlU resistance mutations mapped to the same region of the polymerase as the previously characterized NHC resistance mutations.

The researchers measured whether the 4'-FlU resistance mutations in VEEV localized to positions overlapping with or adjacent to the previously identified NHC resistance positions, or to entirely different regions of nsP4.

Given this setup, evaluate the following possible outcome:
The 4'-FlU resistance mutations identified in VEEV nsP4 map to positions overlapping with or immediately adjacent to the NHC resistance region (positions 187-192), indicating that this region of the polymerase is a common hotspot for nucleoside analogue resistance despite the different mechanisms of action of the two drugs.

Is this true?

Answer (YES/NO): NO